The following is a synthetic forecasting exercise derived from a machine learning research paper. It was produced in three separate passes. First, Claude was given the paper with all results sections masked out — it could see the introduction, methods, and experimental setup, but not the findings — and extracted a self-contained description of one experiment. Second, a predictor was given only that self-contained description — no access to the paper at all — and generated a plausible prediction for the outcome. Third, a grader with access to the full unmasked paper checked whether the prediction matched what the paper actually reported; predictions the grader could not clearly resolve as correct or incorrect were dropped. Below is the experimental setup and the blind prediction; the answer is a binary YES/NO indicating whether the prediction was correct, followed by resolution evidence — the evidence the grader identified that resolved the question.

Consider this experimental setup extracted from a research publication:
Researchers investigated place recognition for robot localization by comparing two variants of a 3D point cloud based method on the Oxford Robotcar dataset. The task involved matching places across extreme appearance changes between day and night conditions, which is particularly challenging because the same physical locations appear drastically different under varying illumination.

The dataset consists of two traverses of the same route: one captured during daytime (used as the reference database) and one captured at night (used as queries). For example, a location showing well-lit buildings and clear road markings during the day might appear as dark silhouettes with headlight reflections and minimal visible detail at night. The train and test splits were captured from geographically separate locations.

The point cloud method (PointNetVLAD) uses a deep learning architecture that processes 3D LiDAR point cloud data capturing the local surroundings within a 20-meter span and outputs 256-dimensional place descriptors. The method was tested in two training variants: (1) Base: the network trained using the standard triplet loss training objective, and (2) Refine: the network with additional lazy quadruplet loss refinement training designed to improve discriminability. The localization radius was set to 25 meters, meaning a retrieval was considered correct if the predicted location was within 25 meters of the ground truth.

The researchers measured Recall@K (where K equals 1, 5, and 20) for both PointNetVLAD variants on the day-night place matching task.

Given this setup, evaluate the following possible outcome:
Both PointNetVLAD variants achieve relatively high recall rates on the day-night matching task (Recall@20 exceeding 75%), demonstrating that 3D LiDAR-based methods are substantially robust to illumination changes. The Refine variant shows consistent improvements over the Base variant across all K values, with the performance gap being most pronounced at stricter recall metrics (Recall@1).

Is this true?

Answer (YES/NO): NO